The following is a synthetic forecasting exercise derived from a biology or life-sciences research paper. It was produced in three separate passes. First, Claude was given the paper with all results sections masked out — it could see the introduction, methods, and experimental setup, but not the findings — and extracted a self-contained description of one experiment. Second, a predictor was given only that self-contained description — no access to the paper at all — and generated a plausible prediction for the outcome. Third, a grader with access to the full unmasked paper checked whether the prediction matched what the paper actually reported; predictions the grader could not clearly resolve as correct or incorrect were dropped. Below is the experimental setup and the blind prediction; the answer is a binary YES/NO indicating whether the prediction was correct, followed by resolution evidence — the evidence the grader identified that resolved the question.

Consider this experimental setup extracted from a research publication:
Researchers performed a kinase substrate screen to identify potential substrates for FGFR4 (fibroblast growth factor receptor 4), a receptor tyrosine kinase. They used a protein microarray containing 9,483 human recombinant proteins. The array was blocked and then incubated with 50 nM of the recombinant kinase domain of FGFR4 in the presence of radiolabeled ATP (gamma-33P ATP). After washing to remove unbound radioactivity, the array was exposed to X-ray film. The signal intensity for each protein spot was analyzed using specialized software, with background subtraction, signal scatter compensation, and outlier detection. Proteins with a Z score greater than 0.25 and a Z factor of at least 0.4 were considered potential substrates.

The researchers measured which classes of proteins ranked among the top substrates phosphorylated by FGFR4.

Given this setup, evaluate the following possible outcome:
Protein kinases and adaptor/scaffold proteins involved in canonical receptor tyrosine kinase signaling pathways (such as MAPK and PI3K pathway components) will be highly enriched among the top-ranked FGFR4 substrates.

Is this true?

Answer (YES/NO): NO